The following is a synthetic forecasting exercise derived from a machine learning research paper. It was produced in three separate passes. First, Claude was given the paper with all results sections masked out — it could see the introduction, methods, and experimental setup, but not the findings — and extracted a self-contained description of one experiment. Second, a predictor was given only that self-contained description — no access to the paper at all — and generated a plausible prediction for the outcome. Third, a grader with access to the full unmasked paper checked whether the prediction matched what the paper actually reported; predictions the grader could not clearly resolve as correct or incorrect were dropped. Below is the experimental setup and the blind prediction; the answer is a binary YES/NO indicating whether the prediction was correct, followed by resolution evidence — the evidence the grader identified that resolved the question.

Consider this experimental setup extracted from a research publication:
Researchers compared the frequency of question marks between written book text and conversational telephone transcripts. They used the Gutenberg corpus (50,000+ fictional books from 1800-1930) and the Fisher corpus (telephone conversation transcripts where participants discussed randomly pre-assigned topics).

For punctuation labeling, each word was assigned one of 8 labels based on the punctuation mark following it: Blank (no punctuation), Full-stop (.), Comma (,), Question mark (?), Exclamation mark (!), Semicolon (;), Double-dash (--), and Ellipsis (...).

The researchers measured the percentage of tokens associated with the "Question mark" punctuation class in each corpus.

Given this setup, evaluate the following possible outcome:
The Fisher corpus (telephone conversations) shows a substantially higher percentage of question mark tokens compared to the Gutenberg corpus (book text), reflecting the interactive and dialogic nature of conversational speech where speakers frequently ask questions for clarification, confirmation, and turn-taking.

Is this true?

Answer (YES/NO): YES